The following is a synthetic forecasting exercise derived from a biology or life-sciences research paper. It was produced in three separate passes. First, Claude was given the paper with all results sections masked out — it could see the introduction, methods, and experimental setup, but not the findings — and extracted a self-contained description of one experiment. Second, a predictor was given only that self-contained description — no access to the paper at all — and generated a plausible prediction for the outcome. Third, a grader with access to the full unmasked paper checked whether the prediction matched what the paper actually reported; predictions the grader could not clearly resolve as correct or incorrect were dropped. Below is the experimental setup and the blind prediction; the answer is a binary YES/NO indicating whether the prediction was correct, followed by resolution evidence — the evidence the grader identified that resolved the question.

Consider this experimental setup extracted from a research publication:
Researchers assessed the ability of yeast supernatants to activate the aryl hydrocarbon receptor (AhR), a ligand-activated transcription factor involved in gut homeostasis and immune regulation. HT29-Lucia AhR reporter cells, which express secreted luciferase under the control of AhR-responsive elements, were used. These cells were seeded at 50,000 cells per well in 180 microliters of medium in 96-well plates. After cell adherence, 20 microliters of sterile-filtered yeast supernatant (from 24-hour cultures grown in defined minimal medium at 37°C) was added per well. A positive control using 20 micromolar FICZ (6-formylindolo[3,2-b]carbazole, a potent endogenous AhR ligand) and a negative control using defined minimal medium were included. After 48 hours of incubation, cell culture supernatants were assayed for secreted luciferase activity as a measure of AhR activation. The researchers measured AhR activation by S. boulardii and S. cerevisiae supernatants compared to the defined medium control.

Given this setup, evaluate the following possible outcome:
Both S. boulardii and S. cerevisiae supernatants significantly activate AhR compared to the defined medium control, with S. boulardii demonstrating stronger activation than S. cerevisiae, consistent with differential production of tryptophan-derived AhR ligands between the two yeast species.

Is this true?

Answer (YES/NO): NO